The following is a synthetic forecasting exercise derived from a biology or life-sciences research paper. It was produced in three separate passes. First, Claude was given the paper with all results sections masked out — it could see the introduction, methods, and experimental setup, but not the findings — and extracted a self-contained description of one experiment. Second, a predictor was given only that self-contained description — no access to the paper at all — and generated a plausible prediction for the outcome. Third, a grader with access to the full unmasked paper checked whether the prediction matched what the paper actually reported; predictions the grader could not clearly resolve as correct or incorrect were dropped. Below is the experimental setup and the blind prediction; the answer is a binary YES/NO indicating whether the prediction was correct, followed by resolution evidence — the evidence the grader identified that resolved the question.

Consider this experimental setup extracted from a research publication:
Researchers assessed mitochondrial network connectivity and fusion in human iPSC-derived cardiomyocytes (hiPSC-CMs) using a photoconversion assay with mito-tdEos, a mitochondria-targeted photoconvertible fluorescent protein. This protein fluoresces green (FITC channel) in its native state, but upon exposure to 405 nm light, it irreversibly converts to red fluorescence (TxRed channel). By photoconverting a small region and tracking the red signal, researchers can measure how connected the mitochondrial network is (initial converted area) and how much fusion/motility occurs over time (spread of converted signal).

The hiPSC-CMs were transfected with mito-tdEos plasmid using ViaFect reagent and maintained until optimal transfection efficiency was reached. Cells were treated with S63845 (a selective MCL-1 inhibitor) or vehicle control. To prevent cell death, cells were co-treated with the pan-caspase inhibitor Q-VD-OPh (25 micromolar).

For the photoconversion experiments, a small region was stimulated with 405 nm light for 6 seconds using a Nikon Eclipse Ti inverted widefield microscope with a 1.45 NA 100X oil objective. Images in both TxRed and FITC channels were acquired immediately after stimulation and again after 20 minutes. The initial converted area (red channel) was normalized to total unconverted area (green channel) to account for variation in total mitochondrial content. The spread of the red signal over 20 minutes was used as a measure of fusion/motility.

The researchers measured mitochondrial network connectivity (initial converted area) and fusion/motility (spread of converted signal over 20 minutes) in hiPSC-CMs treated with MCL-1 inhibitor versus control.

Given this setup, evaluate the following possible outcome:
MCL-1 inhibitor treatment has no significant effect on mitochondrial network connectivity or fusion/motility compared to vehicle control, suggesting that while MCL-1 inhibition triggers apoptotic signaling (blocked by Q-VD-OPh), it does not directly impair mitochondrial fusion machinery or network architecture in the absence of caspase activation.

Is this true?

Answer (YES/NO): NO